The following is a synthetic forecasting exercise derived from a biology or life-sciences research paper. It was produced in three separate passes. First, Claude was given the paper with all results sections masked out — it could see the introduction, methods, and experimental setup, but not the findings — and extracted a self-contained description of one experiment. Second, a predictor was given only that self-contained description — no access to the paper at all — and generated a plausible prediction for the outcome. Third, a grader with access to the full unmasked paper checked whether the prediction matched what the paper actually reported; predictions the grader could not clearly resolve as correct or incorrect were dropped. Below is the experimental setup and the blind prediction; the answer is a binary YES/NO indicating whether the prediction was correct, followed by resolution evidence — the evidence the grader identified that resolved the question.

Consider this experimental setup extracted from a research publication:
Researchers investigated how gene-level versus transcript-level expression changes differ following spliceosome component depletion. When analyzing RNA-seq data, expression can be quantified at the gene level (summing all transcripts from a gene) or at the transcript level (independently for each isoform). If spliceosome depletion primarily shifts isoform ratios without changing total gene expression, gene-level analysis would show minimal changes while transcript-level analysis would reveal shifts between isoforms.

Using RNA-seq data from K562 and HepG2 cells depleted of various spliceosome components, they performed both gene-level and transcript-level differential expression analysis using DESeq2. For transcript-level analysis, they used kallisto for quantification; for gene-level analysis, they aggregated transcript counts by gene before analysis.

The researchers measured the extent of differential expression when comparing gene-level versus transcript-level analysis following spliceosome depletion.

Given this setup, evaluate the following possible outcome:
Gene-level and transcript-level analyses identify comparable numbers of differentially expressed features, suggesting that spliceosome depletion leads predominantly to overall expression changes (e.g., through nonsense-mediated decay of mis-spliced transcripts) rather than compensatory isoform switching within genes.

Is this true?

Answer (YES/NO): NO